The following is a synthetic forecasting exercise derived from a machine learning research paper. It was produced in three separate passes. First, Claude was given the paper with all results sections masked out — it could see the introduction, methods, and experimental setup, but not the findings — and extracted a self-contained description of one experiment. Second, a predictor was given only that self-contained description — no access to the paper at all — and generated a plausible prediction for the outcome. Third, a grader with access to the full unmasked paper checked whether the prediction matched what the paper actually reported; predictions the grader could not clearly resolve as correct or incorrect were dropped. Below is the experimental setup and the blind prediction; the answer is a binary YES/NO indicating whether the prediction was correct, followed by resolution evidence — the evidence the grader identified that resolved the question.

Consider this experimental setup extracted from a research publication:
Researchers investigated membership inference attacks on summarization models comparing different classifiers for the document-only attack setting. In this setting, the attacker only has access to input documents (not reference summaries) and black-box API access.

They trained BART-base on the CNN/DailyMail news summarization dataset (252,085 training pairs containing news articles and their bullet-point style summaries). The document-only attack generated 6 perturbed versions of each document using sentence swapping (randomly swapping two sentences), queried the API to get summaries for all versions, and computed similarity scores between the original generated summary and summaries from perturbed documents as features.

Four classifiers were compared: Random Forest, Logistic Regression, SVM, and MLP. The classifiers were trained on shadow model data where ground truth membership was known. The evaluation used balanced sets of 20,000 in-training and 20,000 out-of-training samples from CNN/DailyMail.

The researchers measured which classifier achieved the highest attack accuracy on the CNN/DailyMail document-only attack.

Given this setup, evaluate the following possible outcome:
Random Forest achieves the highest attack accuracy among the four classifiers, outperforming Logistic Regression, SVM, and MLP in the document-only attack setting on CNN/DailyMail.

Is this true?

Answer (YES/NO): NO